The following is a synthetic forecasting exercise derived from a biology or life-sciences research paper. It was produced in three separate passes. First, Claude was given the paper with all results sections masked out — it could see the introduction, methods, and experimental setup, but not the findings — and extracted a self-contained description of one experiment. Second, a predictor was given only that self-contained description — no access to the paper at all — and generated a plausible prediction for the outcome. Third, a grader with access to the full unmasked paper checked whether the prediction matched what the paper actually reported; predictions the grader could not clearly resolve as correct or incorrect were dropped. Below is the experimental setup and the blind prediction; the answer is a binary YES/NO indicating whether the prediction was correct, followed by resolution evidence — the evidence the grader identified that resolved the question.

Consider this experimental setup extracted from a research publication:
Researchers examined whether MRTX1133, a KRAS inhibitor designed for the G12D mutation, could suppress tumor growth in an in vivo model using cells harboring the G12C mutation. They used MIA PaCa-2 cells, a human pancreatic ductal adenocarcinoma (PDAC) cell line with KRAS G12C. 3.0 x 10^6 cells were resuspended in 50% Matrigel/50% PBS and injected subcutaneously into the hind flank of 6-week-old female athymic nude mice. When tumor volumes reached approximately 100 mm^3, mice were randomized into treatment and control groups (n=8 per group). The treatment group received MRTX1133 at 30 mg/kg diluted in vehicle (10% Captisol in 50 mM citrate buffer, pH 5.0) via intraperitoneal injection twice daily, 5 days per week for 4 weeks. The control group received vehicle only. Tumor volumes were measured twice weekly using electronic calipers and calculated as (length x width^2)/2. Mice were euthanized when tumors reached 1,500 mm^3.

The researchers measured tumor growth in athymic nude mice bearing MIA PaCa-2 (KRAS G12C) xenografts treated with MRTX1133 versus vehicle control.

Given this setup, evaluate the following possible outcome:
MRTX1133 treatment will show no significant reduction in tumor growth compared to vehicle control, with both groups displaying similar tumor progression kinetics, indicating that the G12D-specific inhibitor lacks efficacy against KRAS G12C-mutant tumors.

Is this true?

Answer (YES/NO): NO